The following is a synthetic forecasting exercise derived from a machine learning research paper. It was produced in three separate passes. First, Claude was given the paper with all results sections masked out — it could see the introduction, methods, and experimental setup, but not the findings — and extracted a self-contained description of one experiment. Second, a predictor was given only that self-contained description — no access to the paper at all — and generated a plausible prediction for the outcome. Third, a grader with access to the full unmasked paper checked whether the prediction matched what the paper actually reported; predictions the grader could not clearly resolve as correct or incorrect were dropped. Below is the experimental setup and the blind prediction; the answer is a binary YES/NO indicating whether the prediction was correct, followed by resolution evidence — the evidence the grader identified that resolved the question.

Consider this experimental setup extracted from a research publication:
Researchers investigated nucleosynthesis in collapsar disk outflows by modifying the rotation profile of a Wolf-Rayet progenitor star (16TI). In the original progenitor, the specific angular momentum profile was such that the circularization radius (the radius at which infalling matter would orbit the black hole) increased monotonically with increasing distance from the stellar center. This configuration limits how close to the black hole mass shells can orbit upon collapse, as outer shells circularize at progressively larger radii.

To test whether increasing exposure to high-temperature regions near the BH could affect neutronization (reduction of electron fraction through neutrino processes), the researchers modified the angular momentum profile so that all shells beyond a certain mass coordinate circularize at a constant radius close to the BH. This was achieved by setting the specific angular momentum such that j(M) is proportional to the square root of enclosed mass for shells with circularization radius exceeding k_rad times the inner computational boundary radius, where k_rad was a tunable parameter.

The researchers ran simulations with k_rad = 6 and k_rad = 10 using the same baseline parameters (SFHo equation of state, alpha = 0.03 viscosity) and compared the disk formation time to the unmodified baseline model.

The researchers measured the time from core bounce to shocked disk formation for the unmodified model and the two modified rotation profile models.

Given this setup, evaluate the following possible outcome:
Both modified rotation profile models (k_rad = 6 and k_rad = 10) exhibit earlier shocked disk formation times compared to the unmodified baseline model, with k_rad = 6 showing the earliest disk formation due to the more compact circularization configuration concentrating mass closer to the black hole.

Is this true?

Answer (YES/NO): NO